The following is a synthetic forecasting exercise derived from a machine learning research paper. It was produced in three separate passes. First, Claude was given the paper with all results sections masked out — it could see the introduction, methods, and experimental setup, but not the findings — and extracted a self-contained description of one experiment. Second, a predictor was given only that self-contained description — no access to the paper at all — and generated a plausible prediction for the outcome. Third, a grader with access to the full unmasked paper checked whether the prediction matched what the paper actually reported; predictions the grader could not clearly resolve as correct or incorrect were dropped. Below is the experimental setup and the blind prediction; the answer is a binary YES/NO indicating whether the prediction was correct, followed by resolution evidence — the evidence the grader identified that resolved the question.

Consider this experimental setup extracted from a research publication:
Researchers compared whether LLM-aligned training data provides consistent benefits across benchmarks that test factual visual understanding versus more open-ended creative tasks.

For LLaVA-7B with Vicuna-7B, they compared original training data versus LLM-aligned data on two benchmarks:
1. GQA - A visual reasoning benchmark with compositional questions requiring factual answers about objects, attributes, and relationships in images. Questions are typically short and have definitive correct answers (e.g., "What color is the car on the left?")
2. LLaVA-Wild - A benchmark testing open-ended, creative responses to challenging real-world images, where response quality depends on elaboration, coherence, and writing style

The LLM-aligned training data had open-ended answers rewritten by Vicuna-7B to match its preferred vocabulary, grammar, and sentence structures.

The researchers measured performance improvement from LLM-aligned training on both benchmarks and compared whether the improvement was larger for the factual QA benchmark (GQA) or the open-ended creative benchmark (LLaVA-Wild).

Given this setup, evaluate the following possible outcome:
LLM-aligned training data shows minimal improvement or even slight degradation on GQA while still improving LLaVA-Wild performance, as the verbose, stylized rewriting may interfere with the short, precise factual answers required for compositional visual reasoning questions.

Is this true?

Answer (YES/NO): NO